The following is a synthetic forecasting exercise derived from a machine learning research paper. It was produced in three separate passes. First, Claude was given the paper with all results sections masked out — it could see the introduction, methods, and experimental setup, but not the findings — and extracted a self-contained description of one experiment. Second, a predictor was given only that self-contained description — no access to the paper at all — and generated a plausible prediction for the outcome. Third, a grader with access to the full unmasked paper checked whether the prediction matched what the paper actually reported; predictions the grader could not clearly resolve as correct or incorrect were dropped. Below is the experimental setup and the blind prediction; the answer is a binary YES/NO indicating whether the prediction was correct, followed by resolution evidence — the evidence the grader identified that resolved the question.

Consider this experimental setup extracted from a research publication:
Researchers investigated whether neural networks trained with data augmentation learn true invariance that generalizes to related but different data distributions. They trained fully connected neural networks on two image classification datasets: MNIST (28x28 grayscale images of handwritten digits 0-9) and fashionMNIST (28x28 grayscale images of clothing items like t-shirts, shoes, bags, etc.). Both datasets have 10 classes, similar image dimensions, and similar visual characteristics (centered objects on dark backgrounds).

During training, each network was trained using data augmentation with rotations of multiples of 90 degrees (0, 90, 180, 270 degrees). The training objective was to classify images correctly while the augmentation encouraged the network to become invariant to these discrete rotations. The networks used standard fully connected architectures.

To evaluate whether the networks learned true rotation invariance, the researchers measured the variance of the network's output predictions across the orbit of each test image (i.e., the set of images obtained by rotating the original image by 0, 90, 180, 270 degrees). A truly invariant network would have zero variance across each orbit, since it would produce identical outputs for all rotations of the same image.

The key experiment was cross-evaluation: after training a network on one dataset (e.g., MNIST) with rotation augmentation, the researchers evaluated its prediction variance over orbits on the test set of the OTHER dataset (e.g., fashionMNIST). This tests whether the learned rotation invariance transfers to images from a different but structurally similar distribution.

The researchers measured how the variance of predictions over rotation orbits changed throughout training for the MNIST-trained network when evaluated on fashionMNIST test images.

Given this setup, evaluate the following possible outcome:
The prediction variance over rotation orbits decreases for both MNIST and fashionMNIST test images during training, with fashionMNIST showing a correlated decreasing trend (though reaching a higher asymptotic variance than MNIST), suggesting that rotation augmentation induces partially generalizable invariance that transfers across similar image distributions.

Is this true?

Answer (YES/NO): NO